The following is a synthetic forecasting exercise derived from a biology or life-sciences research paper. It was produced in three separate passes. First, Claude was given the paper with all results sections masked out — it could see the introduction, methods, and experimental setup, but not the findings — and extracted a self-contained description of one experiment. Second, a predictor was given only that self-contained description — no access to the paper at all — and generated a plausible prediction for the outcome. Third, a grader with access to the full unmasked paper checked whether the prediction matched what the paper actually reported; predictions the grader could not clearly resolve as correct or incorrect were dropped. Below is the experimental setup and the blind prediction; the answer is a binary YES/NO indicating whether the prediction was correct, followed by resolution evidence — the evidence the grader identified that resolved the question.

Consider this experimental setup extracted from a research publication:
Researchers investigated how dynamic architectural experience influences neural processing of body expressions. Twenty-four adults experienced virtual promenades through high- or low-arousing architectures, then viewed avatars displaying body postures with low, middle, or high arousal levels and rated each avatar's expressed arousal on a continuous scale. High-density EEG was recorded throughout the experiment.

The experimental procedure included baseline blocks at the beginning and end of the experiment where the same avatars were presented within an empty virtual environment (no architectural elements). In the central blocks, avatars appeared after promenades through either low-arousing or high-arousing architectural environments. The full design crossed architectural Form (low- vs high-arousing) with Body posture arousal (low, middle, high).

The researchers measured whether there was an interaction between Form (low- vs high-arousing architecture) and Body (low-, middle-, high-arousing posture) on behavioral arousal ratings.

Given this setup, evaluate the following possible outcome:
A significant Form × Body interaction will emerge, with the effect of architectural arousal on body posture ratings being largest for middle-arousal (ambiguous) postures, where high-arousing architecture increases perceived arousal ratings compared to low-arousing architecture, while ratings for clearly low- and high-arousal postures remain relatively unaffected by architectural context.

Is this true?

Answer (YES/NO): NO